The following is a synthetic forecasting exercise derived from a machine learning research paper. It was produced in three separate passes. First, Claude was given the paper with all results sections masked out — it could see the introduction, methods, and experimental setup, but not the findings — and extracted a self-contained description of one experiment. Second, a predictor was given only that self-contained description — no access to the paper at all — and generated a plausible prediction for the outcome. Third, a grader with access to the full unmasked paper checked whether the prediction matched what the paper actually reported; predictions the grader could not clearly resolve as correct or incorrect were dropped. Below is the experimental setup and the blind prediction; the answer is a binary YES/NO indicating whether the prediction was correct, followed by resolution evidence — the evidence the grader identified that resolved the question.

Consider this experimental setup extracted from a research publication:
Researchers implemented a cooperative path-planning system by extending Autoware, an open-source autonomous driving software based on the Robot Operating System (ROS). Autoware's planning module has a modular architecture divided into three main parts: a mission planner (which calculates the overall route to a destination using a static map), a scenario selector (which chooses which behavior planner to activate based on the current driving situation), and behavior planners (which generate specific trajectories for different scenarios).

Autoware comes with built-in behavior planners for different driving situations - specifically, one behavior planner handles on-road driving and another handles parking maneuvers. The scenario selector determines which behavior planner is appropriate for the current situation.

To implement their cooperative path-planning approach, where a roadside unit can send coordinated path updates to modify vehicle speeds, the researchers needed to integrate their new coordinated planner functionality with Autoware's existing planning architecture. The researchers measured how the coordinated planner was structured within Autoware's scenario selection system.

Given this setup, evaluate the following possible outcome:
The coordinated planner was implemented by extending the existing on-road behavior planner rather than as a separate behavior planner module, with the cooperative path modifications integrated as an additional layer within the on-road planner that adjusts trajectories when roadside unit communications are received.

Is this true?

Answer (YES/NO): NO